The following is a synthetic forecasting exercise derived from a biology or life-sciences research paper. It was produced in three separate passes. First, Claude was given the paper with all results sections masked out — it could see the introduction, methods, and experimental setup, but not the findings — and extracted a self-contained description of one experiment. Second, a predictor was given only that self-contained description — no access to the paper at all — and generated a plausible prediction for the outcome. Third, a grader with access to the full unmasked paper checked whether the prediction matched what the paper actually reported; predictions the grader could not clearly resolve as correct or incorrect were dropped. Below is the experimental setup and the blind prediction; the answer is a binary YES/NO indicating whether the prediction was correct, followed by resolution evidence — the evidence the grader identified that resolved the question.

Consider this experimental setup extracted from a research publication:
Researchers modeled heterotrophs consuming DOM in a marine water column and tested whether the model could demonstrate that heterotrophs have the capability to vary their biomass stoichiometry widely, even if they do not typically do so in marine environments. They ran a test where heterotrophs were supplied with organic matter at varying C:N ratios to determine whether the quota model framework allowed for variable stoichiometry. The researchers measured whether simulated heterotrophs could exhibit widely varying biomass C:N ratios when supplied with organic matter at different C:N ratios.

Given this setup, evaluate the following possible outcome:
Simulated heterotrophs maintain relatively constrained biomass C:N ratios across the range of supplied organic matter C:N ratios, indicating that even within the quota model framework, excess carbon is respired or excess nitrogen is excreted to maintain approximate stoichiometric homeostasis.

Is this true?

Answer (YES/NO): NO